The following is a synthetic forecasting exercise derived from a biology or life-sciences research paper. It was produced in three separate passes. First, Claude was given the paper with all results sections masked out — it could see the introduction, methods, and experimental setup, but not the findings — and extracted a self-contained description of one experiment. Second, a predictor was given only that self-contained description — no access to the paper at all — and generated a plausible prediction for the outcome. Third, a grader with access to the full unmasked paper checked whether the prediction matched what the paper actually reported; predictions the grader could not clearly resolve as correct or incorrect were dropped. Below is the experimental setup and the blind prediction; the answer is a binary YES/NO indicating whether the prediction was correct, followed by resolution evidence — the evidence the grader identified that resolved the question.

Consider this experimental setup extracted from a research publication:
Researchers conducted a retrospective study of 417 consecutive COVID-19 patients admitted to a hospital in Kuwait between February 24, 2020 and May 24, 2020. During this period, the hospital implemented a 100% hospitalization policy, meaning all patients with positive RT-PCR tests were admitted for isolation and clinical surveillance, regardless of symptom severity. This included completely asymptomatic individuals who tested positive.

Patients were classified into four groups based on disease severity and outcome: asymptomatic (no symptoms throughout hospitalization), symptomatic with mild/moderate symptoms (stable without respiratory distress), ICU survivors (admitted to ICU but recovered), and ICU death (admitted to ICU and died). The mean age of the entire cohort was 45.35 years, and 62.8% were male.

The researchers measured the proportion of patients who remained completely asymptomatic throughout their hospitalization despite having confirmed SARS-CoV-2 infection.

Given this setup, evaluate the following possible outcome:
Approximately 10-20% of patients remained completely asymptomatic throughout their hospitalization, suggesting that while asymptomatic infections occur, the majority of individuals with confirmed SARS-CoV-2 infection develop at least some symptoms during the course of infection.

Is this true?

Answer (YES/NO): NO